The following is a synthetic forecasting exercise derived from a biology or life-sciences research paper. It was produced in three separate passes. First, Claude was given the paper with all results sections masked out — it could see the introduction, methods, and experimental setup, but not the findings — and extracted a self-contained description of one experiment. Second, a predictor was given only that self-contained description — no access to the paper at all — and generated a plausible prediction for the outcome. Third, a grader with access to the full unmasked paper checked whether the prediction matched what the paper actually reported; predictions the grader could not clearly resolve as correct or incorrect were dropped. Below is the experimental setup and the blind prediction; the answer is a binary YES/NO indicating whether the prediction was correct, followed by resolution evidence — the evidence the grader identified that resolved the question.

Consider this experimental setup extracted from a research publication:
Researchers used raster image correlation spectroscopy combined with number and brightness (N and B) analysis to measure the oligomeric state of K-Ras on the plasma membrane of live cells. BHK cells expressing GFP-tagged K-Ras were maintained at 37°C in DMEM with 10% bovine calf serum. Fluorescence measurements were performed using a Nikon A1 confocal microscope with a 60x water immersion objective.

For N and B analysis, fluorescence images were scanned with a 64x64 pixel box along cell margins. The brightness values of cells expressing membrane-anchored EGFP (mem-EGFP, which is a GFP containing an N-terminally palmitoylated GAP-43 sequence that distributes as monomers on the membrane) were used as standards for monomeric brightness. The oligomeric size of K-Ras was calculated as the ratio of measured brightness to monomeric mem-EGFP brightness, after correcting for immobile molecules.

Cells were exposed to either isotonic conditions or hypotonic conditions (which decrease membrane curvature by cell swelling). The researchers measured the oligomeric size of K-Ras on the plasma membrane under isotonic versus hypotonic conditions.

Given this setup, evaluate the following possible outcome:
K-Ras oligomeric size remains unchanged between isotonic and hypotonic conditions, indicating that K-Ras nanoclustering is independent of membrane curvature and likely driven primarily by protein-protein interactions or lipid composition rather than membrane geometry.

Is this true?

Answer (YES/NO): NO